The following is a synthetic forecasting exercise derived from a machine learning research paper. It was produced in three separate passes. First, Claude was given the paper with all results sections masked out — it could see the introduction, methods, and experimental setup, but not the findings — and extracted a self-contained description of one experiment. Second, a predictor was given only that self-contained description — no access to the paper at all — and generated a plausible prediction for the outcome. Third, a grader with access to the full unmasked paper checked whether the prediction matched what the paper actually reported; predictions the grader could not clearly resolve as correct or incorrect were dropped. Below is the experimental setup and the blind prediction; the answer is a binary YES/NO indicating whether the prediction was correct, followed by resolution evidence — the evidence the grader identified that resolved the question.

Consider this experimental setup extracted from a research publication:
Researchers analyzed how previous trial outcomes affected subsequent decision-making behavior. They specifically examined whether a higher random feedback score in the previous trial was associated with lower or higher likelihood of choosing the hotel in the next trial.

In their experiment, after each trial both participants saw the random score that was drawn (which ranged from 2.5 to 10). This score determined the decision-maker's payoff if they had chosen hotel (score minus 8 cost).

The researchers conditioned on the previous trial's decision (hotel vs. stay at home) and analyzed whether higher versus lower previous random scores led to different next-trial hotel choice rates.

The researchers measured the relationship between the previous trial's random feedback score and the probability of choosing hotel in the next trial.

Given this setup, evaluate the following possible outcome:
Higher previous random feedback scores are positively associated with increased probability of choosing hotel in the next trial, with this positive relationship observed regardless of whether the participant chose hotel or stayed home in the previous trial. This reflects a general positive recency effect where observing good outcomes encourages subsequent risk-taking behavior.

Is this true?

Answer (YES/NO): NO